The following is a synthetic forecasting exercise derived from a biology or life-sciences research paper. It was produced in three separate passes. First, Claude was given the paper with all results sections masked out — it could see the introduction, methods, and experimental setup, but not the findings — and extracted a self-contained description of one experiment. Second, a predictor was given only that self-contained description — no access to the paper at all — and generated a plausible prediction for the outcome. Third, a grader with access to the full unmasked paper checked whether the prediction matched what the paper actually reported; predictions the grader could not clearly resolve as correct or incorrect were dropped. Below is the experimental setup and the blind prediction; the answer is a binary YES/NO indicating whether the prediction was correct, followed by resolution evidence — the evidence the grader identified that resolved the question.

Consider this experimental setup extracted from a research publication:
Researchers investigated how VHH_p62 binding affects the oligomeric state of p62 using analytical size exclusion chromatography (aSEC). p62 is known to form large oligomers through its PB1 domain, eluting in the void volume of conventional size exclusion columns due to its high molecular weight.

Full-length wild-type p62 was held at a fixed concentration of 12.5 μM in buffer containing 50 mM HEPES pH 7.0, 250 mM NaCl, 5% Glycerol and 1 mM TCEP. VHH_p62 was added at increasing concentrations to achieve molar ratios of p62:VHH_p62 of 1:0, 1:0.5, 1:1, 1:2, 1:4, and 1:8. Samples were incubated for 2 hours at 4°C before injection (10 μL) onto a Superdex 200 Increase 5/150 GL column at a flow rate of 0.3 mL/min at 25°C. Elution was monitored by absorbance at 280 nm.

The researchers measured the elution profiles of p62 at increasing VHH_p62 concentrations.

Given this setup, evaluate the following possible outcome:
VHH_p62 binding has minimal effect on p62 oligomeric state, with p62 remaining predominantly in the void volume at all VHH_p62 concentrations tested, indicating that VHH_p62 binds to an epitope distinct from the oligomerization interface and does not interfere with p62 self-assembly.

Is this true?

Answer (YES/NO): NO